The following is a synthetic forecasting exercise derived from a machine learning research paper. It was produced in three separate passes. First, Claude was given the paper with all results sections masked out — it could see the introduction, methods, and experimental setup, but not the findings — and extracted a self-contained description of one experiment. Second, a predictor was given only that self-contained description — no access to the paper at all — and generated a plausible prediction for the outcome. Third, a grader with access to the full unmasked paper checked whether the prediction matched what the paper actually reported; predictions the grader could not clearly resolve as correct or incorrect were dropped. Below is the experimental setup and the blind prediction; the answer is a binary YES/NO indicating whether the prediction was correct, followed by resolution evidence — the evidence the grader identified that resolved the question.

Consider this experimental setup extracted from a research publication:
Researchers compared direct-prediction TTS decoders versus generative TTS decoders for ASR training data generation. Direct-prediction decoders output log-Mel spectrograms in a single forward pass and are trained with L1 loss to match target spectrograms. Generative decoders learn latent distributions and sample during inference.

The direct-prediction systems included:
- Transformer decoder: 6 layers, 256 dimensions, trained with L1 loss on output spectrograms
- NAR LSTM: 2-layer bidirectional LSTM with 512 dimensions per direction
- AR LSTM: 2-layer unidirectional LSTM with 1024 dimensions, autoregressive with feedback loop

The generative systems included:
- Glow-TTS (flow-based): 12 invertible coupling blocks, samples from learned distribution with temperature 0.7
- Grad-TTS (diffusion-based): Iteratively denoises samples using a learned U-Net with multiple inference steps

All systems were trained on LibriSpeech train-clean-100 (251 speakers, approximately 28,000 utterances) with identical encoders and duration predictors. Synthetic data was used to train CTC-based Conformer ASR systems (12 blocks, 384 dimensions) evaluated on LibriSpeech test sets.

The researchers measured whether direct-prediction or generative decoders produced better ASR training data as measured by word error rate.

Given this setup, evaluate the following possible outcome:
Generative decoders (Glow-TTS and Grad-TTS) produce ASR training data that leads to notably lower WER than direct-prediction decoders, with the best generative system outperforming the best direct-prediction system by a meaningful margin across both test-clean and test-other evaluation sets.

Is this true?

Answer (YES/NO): NO